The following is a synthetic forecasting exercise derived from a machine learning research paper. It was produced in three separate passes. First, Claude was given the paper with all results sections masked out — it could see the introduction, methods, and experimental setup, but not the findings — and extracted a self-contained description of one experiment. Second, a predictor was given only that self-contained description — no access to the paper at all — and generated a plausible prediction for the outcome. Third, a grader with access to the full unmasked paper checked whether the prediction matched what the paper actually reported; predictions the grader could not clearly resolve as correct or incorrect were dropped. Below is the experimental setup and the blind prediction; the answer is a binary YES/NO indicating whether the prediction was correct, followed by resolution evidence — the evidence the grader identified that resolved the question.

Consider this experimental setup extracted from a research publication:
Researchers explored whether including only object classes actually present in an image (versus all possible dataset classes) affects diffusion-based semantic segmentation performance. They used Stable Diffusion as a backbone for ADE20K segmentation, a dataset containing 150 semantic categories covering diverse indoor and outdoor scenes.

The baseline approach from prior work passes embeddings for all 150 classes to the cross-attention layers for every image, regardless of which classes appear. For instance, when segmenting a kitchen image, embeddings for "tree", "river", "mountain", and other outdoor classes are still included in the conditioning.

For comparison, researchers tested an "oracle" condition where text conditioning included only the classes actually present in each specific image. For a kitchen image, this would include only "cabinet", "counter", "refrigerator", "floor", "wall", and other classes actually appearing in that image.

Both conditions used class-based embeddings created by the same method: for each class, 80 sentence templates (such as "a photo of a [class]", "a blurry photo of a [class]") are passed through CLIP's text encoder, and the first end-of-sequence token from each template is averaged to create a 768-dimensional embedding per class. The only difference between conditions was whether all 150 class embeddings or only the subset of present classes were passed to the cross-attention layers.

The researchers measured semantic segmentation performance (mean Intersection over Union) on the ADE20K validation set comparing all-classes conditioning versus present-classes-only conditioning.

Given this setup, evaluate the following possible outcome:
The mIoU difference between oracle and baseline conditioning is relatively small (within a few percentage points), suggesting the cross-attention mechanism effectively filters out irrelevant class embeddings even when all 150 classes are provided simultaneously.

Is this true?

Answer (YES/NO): NO